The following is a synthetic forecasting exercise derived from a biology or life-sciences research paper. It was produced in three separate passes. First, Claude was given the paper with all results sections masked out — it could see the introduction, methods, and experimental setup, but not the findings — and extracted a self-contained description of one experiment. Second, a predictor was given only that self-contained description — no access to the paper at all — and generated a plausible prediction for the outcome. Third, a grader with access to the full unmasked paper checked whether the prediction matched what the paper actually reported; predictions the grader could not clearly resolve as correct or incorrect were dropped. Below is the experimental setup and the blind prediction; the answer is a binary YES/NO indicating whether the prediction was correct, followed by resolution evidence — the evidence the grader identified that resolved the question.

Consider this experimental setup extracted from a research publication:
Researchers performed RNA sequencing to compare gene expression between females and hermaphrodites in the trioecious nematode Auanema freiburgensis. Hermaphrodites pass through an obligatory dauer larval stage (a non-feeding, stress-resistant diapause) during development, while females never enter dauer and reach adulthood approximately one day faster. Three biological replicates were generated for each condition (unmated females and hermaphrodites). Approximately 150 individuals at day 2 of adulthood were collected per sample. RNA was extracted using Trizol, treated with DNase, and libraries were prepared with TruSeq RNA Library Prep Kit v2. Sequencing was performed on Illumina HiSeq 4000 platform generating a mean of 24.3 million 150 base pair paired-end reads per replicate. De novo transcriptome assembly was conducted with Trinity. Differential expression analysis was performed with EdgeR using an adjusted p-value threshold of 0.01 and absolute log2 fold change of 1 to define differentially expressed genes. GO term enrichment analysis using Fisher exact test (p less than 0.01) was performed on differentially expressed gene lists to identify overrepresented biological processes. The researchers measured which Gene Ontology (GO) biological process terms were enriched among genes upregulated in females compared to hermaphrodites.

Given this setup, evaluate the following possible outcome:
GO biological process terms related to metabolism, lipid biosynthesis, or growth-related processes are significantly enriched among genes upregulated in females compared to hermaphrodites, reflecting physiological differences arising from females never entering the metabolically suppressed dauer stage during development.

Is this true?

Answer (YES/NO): NO